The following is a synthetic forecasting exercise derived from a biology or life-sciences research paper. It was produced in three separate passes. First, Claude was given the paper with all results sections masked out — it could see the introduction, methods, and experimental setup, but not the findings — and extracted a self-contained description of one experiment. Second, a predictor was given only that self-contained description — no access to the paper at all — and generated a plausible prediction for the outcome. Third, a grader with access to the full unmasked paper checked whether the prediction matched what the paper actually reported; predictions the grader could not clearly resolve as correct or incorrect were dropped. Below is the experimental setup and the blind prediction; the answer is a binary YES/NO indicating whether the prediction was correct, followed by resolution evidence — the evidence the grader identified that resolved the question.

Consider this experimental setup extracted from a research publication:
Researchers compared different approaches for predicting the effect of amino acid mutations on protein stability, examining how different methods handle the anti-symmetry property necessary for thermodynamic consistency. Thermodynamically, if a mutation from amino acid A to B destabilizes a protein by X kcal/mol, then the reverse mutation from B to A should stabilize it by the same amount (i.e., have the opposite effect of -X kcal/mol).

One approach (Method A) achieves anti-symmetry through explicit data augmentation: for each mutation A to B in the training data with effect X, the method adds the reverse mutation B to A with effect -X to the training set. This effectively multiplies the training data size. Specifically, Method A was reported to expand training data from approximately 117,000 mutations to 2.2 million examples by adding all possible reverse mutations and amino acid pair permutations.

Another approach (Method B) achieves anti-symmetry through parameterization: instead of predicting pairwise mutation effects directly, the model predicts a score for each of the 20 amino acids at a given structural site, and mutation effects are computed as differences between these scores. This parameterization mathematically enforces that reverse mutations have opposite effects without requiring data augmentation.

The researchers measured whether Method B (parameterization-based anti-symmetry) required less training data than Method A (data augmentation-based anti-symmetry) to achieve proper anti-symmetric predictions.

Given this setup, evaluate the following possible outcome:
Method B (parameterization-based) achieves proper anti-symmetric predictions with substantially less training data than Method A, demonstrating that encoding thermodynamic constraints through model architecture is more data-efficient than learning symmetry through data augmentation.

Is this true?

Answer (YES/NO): YES